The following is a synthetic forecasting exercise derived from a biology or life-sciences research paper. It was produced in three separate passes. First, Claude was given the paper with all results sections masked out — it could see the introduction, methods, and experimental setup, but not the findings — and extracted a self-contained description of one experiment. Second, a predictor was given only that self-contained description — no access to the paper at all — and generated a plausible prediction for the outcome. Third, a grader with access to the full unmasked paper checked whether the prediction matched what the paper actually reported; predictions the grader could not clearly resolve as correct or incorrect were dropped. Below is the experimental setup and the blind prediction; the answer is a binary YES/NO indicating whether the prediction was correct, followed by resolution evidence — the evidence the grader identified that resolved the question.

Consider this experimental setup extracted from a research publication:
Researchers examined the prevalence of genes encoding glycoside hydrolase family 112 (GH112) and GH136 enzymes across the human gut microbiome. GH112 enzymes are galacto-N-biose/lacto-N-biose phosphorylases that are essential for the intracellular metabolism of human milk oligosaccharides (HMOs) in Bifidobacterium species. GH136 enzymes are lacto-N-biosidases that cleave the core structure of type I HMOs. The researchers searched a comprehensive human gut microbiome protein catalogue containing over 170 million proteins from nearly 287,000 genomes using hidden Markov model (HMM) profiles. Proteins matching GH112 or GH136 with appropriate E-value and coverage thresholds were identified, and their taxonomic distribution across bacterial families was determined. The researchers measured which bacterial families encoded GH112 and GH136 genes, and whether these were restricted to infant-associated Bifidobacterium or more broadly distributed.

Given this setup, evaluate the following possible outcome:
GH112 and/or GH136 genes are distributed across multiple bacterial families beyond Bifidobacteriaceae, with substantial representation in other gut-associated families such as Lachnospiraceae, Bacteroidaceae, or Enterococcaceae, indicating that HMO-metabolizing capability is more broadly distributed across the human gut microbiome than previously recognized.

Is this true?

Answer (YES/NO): YES